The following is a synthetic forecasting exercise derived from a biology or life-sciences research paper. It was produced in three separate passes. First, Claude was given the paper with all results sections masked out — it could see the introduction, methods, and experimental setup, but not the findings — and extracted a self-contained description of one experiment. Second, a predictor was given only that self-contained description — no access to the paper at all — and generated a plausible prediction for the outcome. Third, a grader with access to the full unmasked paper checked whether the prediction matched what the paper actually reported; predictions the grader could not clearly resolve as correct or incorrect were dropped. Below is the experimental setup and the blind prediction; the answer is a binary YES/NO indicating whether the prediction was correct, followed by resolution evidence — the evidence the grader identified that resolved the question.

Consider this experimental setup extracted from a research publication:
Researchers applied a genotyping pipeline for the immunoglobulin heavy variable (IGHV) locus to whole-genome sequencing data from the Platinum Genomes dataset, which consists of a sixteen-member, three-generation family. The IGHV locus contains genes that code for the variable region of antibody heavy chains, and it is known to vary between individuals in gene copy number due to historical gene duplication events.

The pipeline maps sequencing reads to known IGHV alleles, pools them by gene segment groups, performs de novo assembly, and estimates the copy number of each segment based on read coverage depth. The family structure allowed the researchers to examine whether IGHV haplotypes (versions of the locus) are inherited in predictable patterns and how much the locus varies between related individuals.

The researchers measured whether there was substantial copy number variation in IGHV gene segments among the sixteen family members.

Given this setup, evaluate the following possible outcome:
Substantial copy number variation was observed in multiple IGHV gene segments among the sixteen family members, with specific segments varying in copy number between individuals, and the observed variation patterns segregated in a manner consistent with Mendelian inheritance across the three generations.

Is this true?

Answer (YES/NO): YES